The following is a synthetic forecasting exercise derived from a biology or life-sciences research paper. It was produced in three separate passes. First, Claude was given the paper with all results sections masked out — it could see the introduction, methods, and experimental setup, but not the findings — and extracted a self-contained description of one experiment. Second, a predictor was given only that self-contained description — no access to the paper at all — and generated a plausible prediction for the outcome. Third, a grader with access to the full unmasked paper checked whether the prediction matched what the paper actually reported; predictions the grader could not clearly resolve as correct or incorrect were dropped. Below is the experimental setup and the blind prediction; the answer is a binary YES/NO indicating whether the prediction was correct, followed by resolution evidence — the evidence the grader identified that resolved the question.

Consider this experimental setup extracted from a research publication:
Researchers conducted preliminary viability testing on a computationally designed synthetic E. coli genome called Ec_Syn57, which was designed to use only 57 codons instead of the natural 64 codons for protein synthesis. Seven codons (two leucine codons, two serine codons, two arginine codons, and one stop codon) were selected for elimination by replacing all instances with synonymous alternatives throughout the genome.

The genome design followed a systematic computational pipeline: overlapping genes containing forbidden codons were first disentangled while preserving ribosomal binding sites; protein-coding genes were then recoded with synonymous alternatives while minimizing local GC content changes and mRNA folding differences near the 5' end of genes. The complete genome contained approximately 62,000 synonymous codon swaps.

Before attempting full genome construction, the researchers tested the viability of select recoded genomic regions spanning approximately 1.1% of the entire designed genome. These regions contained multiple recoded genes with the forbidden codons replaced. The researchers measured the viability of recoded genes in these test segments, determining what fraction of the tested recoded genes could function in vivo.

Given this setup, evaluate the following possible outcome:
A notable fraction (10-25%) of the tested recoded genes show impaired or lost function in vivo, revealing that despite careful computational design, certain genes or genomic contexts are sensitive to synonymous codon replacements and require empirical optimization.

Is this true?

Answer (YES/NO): NO